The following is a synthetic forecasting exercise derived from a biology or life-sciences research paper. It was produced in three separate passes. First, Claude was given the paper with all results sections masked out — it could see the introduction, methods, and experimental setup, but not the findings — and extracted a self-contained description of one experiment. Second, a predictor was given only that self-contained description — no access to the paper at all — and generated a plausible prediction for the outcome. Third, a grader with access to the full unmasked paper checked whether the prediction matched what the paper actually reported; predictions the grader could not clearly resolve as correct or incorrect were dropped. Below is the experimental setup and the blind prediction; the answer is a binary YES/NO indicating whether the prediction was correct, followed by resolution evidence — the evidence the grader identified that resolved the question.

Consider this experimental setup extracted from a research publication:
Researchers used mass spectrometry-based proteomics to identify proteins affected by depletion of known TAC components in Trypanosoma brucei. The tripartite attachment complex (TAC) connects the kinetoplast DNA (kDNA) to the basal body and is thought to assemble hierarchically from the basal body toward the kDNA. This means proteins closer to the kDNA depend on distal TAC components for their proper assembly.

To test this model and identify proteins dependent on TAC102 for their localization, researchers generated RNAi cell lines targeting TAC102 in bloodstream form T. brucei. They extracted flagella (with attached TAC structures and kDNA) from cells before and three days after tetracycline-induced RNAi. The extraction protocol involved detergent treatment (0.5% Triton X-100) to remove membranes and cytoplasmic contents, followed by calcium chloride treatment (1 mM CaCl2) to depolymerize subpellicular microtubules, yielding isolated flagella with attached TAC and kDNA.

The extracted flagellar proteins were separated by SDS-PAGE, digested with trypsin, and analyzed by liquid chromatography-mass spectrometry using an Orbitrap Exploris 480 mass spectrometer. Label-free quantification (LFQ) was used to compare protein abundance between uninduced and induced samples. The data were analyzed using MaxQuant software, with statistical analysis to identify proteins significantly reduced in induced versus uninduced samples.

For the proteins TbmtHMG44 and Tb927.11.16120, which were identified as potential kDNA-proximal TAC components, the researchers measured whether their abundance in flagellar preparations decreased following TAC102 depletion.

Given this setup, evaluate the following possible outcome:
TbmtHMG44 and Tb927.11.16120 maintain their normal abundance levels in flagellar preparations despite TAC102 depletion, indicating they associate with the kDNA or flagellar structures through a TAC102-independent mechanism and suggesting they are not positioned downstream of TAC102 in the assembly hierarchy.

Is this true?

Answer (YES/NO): NO